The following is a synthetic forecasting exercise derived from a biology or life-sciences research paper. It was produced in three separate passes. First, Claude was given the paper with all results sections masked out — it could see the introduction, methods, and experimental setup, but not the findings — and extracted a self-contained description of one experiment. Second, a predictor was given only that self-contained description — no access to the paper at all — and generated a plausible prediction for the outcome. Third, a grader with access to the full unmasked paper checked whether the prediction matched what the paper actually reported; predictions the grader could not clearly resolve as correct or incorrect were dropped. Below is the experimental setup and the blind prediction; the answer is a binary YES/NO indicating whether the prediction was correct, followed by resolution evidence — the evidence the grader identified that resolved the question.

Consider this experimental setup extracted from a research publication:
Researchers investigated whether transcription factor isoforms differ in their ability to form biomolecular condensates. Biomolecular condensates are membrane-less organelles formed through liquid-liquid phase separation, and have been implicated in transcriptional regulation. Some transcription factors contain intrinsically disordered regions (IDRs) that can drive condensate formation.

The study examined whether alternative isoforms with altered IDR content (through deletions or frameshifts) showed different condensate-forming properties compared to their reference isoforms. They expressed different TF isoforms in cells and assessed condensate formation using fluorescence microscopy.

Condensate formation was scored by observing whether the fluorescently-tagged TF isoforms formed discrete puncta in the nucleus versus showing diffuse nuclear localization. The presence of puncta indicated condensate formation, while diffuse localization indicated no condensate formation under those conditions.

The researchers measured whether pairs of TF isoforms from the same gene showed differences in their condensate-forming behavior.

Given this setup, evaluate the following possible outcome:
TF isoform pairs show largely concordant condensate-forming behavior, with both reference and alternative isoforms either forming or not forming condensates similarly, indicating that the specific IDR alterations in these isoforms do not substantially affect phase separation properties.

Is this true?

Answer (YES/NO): NO